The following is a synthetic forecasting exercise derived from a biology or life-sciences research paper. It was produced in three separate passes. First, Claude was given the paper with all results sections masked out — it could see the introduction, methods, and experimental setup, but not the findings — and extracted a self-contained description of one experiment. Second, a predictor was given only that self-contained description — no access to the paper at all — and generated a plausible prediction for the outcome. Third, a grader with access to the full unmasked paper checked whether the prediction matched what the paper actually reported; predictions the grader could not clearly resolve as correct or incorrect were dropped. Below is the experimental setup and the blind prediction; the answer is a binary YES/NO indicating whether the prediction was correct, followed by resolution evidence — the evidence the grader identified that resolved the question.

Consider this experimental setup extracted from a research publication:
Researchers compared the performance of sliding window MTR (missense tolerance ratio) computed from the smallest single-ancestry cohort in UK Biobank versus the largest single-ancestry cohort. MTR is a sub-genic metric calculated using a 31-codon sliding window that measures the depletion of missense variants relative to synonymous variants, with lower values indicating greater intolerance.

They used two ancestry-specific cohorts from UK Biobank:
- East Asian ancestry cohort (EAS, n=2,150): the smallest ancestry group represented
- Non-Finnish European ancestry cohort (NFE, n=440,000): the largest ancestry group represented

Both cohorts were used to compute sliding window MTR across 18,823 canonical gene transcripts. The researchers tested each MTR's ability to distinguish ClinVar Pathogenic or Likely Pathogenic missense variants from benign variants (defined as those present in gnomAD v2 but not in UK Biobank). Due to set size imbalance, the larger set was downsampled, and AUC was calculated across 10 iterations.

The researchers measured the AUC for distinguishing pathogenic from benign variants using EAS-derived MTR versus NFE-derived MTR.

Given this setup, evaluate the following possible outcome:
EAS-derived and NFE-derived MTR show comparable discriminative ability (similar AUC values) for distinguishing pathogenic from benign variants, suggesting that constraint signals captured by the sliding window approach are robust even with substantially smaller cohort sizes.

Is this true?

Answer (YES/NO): NO